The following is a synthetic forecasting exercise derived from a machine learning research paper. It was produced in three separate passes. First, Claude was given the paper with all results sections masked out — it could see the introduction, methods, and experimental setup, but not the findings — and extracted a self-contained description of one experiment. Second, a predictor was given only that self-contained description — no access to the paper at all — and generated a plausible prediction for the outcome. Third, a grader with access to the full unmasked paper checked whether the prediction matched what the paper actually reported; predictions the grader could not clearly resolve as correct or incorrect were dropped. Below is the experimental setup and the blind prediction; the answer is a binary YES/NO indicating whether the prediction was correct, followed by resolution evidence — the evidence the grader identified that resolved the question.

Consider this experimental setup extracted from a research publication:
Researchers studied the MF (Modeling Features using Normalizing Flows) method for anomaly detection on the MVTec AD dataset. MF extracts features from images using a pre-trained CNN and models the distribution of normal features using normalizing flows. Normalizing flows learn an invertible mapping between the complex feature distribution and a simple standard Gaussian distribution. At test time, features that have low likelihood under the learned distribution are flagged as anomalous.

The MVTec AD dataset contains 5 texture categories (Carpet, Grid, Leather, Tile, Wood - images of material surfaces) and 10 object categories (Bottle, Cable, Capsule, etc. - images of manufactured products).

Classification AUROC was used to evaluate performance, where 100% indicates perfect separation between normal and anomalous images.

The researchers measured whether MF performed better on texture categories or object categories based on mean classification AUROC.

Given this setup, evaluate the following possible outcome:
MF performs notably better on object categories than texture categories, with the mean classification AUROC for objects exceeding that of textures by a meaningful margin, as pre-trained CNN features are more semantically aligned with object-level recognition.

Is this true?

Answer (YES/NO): NO